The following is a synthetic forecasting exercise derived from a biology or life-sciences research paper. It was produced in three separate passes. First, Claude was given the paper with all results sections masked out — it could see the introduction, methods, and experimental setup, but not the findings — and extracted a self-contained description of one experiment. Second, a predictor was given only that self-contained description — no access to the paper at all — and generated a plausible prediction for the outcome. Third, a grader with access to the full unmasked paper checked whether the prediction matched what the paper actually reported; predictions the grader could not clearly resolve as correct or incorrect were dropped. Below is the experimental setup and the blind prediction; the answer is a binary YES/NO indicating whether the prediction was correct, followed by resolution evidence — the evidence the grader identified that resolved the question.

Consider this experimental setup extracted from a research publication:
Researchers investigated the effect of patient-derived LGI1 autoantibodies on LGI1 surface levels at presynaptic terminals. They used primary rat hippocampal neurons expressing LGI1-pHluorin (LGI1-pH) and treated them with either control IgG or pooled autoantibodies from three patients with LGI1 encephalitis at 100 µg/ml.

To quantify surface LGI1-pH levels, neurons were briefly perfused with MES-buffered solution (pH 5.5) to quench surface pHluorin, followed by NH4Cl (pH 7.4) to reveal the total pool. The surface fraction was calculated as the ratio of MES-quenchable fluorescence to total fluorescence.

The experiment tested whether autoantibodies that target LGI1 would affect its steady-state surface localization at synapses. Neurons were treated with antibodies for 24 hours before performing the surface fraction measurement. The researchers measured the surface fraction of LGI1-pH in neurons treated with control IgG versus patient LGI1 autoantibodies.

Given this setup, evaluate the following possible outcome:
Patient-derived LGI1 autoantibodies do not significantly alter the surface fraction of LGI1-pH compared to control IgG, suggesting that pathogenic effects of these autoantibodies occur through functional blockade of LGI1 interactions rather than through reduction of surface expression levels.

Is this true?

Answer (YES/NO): NO